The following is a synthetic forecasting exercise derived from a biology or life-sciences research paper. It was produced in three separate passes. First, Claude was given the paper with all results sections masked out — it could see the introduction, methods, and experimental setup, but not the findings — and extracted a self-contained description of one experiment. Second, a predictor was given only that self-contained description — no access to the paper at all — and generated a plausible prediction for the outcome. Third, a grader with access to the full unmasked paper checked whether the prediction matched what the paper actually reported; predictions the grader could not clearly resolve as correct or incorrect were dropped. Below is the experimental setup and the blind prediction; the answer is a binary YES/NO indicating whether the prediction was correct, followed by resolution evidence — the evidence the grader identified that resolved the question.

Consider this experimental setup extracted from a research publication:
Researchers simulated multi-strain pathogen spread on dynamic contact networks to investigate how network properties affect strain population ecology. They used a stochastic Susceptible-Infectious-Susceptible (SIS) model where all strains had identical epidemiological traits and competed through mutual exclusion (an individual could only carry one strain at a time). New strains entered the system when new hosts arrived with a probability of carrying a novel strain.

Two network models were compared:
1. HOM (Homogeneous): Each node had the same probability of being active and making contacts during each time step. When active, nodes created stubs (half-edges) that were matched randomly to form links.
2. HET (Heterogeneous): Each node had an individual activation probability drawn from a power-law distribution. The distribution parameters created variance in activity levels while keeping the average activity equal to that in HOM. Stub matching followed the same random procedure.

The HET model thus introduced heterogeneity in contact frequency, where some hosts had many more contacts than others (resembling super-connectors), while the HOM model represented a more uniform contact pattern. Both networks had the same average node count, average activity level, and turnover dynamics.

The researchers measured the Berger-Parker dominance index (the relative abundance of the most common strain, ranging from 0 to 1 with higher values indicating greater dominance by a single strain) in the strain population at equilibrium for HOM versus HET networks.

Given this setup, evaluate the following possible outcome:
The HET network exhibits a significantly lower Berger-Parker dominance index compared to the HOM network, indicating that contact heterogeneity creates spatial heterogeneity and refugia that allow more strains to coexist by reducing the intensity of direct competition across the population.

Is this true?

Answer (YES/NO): NO